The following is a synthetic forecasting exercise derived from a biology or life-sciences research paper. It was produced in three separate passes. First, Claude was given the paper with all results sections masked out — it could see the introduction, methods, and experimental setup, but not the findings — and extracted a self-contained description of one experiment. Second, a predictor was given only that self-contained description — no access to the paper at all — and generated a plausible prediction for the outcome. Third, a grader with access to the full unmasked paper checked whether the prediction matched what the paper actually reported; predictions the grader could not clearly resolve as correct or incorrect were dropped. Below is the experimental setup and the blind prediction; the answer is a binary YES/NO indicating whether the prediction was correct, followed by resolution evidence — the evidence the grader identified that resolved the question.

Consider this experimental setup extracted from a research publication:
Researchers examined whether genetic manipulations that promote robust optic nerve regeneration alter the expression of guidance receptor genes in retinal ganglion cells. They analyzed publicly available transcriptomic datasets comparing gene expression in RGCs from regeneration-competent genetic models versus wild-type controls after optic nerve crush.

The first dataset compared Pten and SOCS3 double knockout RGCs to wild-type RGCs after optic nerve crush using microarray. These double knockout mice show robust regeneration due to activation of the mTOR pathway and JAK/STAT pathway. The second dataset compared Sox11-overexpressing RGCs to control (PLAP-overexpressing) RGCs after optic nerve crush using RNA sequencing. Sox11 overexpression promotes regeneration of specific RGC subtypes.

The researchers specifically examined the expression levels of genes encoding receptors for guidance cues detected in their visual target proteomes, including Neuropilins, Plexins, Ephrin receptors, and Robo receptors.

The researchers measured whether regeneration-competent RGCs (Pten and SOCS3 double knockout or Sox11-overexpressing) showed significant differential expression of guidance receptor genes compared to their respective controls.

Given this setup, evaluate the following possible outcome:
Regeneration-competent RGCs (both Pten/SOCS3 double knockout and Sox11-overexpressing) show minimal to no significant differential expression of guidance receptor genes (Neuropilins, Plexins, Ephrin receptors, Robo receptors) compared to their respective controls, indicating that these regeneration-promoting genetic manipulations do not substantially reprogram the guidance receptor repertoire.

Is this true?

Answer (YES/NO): NO